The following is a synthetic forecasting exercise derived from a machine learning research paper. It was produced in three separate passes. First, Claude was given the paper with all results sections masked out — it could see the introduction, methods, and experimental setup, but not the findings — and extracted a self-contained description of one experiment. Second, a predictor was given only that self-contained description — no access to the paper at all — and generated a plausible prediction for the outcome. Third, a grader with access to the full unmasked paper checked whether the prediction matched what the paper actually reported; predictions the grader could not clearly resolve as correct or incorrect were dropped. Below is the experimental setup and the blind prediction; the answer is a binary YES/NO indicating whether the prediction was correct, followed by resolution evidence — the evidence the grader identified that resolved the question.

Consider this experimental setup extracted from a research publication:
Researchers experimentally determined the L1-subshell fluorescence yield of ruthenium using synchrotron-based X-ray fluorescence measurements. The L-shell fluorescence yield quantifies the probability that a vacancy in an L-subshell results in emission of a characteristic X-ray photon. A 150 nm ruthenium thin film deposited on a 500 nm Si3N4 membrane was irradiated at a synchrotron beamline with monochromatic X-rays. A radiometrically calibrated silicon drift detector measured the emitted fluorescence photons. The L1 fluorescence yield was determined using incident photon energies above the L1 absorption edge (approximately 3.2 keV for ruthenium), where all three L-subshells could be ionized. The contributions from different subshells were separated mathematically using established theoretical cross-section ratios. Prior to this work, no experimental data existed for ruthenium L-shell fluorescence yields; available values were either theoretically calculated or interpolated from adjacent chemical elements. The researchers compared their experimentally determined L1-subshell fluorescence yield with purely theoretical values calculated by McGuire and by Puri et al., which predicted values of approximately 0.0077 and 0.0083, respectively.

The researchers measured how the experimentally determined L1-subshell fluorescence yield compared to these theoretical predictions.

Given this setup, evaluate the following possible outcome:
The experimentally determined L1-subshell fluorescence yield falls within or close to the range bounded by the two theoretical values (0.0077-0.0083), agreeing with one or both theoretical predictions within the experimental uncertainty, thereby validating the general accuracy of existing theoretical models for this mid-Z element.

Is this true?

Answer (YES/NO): NO